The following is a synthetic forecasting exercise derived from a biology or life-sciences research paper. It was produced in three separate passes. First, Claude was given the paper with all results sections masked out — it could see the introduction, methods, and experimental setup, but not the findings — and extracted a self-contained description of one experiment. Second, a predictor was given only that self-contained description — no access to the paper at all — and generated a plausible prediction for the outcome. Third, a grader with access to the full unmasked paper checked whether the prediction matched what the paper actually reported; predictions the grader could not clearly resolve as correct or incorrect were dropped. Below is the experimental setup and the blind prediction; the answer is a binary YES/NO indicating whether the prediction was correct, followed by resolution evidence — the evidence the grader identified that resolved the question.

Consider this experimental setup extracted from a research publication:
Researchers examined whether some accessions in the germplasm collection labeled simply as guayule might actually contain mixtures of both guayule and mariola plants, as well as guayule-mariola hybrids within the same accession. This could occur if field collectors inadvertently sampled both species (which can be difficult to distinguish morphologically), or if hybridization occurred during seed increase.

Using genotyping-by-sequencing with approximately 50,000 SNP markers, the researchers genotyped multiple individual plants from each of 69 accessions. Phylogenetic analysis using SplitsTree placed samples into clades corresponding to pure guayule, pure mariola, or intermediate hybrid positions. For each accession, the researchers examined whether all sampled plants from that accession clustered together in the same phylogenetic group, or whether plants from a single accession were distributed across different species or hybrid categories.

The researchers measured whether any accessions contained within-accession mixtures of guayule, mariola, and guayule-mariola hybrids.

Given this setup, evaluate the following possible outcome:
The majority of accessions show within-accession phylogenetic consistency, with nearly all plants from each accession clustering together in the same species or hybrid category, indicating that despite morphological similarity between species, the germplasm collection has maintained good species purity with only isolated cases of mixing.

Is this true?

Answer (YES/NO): YES